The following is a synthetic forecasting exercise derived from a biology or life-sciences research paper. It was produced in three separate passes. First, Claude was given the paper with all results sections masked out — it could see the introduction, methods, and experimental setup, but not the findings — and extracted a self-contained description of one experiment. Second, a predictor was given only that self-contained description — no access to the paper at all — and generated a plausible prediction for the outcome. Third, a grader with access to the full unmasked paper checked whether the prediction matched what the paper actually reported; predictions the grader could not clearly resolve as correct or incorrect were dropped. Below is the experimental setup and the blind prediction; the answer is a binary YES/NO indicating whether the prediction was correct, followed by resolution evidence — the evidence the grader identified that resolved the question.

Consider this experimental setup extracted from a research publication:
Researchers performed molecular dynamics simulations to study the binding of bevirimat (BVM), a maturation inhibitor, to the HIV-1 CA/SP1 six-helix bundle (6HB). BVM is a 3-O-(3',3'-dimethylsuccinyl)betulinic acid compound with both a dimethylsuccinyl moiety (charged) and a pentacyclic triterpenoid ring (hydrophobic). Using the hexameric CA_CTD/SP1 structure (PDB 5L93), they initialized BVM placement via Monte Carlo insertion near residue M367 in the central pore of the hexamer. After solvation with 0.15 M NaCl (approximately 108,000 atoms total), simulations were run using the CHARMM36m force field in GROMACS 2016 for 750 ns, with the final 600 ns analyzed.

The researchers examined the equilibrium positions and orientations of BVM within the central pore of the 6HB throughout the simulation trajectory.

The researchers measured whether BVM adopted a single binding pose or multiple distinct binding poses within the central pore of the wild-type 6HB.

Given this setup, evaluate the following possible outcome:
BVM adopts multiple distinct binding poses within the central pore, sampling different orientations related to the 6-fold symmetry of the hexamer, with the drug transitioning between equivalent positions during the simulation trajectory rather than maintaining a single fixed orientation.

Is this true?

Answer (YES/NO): YES